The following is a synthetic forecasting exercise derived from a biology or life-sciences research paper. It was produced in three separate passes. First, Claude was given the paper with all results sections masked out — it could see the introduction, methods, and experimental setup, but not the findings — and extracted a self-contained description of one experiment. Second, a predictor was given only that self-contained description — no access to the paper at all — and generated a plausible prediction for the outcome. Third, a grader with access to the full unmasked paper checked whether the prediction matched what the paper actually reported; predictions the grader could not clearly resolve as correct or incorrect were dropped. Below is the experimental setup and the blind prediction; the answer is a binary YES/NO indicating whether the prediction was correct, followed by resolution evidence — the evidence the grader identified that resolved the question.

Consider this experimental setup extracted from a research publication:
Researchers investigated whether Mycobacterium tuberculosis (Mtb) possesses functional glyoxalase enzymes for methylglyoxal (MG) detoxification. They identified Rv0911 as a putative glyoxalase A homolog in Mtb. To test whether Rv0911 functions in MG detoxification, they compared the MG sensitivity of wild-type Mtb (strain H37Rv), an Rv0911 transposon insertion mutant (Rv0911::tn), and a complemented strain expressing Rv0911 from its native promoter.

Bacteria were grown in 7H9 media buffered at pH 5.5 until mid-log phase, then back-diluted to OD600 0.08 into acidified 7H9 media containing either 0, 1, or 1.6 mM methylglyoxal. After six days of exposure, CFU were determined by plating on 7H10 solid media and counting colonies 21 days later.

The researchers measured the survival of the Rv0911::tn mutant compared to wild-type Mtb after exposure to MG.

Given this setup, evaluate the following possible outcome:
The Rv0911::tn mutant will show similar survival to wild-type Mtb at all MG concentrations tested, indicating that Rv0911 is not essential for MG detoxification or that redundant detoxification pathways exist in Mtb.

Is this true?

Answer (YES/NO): NO